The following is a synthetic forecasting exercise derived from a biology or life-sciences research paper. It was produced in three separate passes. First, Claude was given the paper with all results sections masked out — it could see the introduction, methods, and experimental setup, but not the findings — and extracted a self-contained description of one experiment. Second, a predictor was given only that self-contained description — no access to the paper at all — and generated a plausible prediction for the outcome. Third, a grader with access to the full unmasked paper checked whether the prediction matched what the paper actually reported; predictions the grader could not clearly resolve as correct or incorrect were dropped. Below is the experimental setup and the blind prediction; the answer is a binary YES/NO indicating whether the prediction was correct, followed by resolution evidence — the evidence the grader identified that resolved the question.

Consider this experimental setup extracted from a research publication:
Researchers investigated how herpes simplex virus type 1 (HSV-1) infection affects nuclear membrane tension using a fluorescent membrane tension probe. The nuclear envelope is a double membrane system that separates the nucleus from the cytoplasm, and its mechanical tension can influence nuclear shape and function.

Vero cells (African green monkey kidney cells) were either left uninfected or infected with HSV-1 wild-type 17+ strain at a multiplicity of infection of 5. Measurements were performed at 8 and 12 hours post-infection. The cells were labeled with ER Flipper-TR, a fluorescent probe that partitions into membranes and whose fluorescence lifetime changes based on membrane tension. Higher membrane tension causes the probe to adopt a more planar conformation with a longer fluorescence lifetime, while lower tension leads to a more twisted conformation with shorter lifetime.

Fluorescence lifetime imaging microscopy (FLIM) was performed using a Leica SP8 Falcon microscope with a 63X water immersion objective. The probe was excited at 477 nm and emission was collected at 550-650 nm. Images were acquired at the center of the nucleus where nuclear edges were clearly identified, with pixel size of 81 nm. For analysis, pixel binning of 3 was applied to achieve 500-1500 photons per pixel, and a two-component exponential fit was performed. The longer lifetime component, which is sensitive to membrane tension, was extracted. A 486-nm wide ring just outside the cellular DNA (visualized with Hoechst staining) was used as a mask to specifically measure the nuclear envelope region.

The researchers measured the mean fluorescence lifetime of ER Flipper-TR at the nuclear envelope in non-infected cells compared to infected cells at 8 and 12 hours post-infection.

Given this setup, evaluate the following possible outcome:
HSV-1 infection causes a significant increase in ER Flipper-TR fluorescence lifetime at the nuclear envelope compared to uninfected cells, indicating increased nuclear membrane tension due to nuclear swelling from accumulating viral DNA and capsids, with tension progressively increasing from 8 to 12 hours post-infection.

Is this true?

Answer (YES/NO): NO